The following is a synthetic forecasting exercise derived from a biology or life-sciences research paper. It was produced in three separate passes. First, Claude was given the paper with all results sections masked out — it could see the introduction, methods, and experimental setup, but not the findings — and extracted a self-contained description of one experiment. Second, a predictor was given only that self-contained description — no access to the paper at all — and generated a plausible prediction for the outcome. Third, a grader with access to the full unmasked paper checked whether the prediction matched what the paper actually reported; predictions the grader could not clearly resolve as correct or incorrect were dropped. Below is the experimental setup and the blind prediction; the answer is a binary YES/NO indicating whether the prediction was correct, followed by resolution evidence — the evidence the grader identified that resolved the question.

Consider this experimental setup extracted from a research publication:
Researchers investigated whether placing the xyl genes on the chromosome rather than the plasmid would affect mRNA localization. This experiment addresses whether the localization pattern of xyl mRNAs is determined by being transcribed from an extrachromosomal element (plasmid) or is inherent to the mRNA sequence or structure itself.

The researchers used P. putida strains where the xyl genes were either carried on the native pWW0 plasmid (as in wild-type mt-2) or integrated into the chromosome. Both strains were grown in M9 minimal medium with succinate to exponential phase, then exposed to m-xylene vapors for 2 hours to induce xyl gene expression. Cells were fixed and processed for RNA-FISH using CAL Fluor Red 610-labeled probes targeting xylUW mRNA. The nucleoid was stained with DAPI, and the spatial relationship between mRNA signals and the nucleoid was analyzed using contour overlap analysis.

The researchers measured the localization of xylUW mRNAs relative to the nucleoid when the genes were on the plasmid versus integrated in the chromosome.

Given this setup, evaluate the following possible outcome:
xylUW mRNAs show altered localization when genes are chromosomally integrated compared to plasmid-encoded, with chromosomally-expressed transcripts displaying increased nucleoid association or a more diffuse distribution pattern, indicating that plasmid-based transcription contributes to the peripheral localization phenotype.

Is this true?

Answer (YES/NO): NO